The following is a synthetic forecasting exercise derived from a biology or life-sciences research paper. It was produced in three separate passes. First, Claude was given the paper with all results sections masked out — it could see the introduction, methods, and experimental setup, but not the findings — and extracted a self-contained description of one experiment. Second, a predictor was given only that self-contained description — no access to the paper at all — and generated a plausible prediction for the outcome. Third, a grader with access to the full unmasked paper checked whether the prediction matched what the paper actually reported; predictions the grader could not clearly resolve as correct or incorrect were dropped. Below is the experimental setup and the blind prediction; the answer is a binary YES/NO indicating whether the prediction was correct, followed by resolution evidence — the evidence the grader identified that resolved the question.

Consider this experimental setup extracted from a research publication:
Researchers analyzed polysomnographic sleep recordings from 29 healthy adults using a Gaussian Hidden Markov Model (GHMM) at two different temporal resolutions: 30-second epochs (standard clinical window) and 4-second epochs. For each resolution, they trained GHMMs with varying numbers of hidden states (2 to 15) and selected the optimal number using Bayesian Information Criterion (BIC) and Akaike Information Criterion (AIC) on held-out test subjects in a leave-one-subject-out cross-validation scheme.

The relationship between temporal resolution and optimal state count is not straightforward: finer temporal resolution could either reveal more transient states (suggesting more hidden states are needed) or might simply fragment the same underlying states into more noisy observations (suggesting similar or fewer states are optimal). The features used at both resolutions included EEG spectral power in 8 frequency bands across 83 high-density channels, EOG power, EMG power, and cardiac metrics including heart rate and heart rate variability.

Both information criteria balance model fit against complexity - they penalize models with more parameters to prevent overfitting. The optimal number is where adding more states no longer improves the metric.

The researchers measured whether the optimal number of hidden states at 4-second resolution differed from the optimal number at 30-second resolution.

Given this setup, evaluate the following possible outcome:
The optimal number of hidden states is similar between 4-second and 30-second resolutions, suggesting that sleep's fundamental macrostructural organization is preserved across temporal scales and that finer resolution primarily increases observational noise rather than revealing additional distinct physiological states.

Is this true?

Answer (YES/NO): NO